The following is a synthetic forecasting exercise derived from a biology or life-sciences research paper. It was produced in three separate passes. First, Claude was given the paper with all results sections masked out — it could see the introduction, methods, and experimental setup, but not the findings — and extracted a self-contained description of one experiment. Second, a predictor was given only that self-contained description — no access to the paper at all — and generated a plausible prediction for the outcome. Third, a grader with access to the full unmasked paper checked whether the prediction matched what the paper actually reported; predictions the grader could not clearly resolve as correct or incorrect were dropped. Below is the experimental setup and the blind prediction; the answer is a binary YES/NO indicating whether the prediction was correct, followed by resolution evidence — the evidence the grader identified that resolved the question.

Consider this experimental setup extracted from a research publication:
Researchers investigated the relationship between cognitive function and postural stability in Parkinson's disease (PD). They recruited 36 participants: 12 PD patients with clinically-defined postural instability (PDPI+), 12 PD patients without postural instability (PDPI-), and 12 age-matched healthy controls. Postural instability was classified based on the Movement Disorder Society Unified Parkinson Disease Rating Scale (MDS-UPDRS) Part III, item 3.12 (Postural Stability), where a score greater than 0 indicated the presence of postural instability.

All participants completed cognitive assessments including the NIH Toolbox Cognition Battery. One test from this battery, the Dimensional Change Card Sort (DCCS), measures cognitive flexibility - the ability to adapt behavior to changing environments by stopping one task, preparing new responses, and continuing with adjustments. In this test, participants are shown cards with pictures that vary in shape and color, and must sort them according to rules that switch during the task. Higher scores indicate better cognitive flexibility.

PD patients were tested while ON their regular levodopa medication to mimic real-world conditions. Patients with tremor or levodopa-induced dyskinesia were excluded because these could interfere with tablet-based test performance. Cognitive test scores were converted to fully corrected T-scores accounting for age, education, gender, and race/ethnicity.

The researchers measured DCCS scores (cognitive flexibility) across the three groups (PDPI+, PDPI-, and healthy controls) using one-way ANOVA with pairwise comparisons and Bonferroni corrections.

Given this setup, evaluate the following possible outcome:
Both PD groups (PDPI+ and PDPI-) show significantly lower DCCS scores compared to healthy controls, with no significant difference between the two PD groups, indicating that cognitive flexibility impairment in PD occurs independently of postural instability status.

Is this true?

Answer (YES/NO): NO